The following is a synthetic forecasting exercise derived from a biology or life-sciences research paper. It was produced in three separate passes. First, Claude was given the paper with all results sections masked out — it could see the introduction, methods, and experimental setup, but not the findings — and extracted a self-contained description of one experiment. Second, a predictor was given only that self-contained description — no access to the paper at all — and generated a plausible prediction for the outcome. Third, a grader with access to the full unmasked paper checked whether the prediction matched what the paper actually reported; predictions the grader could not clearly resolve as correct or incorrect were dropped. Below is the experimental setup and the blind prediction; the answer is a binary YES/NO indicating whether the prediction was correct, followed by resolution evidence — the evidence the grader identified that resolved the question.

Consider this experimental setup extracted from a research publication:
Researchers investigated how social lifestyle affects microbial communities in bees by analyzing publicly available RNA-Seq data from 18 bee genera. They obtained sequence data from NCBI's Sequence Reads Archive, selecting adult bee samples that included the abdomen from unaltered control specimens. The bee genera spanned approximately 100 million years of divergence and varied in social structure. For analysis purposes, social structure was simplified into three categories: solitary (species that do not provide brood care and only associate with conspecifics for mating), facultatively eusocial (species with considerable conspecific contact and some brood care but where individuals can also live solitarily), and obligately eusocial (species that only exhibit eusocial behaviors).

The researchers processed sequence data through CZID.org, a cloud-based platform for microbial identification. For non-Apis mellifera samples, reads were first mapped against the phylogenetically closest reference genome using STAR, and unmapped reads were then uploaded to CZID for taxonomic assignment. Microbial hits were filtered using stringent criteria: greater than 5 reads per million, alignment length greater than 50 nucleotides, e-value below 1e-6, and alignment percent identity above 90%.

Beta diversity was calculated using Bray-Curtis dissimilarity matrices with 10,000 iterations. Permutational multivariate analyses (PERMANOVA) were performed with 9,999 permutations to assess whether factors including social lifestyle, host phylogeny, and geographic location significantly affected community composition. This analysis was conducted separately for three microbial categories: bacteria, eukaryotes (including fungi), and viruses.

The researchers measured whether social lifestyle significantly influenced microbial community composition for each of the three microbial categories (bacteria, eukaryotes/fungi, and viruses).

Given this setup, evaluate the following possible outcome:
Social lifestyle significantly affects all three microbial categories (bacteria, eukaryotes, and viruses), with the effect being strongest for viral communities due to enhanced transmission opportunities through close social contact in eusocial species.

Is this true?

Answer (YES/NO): NO